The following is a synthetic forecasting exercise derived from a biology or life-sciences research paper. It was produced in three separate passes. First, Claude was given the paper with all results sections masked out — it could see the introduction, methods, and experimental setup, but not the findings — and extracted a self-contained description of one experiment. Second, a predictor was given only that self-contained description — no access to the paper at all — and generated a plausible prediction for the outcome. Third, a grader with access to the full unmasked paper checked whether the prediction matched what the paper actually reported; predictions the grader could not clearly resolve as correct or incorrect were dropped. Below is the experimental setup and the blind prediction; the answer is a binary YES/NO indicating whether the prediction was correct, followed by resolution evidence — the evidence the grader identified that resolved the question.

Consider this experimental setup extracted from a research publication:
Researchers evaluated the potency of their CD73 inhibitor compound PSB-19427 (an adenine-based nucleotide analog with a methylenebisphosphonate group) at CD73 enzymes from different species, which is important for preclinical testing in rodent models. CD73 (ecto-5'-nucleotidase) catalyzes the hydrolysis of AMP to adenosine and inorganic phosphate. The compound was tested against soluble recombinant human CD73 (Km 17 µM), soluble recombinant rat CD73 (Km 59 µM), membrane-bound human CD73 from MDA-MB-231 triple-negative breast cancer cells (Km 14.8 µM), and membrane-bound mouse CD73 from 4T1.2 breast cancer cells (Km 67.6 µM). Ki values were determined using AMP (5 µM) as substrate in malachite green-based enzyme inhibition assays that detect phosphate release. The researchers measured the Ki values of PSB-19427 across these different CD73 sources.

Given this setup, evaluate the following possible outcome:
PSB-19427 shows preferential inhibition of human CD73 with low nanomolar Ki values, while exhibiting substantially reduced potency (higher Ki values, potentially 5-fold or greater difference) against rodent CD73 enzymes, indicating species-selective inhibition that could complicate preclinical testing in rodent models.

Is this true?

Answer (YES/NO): YES